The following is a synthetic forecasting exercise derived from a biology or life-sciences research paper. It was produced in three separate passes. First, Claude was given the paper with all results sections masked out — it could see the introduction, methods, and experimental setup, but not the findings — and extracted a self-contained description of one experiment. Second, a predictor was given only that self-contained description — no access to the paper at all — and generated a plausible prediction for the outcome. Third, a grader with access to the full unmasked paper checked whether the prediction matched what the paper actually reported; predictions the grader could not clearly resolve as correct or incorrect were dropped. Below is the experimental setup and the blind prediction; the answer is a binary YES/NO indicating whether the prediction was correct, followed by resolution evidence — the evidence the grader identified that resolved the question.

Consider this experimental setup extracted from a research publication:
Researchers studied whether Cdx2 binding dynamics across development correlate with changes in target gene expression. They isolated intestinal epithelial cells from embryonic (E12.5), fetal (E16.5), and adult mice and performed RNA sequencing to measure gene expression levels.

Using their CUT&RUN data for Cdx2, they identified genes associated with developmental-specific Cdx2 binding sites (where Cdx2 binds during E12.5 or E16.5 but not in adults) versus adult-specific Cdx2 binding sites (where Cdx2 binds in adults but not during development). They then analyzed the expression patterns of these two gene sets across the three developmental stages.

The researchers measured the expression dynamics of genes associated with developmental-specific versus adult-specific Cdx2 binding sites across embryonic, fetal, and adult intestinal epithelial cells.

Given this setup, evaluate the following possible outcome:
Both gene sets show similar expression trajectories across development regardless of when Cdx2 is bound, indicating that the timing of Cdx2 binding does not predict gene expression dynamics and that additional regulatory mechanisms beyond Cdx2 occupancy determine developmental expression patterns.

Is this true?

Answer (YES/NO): NO